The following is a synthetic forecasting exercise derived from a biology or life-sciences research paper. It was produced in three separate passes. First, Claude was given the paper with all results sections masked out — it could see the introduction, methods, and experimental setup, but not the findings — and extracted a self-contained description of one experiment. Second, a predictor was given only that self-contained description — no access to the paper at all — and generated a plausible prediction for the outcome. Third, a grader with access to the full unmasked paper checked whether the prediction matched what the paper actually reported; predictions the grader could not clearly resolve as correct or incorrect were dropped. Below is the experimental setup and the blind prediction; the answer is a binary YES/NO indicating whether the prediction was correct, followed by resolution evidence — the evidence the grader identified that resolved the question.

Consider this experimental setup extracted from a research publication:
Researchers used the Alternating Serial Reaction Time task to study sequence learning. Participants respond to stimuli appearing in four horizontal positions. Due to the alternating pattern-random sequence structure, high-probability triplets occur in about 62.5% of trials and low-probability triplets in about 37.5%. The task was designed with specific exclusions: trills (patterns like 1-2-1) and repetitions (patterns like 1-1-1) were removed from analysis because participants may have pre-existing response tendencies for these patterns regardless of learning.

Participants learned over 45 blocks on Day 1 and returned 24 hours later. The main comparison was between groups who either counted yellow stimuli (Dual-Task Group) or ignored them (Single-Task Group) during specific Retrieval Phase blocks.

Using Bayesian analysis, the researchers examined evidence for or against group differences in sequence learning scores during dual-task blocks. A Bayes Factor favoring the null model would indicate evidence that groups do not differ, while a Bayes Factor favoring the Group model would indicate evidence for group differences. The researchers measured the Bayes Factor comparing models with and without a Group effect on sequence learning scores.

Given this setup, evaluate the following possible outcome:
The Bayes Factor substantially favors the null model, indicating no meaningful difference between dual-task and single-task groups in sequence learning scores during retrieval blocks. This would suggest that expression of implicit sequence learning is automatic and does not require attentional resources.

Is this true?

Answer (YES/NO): YES